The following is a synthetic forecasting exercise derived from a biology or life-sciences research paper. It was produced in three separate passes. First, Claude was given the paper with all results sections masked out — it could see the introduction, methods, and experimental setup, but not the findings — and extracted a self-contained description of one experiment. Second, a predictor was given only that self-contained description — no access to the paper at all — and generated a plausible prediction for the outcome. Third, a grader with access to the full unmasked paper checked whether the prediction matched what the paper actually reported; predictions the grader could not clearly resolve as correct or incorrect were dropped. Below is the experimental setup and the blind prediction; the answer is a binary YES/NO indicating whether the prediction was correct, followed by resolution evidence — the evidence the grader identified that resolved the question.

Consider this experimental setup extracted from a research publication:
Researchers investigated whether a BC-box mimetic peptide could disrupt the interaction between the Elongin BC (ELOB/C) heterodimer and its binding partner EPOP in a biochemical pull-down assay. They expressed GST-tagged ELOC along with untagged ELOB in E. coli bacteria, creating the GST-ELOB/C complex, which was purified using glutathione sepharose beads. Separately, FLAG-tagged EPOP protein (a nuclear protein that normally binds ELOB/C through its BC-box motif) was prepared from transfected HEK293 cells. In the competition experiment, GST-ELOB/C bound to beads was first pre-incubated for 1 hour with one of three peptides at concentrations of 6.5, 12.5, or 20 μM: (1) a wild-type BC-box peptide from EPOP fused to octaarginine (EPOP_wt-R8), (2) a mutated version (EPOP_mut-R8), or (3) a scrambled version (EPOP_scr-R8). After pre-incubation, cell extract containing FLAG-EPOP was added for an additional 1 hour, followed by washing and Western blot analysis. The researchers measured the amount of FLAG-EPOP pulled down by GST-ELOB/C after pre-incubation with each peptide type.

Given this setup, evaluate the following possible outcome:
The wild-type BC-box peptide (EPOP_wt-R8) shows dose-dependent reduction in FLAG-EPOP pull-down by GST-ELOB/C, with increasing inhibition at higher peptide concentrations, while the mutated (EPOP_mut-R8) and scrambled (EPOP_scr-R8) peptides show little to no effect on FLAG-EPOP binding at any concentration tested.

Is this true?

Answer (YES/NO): YES